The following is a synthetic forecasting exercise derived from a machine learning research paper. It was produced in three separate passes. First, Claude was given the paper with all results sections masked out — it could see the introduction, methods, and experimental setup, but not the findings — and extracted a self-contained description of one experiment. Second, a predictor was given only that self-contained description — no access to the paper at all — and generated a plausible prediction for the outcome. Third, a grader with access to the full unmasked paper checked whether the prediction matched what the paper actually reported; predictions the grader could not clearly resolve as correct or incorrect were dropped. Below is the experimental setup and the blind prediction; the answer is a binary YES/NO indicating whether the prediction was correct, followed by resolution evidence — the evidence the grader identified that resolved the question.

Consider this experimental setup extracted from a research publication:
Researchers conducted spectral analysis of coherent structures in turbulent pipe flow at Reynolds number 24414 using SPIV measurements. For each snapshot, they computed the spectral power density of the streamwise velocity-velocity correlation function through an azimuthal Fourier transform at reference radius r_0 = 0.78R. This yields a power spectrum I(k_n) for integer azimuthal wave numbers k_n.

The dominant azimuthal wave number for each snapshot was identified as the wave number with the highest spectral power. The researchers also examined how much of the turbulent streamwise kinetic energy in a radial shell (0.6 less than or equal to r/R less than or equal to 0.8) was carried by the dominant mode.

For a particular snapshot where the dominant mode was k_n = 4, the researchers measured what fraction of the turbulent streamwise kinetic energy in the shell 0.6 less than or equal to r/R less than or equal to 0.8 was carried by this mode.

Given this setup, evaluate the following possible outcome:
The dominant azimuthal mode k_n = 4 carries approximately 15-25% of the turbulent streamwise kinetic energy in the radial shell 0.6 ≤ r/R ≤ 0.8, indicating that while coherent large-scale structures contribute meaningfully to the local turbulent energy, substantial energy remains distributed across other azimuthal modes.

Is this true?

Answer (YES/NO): NO